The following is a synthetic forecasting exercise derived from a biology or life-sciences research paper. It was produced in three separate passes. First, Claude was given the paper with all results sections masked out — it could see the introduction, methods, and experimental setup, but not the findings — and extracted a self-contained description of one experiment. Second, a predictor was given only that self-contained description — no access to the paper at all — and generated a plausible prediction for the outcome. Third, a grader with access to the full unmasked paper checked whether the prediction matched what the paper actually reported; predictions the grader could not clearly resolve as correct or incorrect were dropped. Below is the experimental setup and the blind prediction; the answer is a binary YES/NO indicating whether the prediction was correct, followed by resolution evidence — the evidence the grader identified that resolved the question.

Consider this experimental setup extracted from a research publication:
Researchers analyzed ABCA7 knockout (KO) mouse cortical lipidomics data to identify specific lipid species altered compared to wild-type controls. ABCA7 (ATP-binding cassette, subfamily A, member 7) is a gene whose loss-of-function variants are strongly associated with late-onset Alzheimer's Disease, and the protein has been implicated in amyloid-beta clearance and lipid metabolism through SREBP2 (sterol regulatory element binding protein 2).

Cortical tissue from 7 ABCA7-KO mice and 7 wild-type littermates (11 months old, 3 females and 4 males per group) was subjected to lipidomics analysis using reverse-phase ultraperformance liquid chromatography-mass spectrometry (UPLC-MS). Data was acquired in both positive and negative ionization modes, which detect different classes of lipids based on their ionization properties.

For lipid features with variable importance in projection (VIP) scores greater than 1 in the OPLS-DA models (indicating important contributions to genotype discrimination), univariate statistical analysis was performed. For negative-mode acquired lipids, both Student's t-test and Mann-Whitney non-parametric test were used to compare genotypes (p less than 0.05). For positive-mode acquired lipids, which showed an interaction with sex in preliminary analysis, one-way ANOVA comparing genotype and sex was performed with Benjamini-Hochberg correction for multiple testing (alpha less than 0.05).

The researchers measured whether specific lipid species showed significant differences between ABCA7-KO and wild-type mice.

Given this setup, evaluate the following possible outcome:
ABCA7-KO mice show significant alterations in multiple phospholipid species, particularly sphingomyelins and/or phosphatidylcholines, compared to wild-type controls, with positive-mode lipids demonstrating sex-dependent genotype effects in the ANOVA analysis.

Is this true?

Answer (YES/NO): NO